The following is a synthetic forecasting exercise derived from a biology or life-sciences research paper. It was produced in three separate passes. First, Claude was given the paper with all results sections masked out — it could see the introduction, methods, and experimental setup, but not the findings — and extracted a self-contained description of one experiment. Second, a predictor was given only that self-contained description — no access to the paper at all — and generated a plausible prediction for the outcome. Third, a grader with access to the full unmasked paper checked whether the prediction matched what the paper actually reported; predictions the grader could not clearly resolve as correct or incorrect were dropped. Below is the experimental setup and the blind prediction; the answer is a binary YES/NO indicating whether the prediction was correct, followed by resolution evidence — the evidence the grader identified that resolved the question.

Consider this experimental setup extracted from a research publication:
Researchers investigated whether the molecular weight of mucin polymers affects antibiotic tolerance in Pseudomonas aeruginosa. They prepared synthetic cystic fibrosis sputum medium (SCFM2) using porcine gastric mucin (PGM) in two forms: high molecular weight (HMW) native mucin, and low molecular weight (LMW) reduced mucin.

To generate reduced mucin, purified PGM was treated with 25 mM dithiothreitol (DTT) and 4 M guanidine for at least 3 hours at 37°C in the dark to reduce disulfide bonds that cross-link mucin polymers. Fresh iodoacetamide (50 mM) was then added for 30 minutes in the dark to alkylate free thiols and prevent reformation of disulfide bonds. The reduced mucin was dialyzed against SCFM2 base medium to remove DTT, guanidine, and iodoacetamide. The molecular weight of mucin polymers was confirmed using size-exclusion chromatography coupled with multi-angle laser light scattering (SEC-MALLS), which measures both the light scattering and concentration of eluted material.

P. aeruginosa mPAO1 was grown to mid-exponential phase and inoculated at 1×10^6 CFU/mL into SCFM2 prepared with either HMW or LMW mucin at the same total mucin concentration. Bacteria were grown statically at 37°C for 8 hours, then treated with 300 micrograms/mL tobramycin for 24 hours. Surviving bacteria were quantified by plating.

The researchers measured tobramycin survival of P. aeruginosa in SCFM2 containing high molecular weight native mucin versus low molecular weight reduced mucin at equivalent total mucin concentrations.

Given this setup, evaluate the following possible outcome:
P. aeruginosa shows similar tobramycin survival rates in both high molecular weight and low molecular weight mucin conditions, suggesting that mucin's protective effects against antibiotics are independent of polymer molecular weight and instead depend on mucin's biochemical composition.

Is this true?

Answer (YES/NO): NO